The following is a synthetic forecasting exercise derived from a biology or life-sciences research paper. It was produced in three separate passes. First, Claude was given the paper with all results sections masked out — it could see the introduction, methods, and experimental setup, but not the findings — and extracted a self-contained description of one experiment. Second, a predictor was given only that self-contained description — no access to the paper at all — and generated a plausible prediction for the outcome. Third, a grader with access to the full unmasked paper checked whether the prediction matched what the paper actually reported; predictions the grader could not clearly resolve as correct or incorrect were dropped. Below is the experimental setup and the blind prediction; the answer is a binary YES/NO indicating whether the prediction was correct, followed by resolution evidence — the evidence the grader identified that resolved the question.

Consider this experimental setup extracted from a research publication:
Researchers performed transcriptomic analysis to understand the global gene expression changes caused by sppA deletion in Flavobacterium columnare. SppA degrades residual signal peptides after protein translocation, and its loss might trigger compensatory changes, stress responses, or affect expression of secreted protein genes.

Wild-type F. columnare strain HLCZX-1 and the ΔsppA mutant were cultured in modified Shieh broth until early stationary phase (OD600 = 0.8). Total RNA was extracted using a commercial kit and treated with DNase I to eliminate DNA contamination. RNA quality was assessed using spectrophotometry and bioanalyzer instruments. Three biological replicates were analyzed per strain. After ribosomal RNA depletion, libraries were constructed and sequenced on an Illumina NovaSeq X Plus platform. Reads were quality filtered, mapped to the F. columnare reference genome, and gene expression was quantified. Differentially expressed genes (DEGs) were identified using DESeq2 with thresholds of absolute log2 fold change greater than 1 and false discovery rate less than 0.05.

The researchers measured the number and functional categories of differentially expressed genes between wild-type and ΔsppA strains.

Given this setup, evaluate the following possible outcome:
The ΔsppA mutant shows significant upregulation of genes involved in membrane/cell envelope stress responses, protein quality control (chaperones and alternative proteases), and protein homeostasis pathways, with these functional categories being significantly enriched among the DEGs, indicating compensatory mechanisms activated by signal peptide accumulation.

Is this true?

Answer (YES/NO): NO